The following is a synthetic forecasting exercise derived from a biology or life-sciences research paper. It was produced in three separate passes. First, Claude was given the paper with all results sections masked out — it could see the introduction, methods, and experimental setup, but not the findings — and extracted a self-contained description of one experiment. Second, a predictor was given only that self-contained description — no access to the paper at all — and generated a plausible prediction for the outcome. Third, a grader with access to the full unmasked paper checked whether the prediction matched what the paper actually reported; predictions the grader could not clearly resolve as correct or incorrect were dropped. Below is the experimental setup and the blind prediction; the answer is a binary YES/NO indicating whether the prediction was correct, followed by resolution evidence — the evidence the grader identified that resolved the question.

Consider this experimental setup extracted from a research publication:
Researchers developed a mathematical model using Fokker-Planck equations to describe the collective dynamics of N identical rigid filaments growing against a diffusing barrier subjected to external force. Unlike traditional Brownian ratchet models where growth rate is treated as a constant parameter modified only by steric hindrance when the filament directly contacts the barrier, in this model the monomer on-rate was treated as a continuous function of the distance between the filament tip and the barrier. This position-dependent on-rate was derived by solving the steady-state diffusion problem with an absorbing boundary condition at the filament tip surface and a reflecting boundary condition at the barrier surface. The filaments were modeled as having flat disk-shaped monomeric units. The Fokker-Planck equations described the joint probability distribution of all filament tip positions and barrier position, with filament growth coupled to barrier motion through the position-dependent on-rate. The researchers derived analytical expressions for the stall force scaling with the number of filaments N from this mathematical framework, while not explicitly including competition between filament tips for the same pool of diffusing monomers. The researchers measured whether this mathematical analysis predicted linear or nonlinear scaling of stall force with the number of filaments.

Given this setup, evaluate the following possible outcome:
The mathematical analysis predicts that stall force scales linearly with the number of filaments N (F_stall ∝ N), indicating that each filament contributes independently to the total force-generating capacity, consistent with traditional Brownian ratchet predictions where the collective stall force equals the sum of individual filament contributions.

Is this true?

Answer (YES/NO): YES